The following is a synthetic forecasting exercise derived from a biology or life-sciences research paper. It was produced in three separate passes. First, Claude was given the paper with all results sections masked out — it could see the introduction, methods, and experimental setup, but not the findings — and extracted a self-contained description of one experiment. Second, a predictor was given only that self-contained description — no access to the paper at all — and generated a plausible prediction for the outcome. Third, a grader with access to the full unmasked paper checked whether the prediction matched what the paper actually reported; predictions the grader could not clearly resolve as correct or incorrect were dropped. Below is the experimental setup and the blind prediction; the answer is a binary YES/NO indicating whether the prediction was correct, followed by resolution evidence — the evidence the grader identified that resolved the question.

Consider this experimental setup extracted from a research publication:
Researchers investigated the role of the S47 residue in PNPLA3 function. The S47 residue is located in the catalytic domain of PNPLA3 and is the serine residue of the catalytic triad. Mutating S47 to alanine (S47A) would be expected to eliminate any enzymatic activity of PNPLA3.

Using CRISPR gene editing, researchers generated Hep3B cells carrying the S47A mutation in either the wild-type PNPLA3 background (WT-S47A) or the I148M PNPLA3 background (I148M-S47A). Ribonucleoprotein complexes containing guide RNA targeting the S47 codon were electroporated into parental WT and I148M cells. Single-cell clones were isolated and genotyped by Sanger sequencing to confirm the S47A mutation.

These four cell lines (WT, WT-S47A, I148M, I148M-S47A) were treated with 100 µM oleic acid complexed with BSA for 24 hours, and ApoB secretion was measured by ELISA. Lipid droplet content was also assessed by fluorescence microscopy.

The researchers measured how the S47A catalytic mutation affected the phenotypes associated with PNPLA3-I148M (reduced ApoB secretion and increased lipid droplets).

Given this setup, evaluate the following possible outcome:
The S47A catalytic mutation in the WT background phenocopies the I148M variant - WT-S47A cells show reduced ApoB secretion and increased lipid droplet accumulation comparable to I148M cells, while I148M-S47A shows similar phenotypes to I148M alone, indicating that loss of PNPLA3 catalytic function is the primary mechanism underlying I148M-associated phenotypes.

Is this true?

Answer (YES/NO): NO